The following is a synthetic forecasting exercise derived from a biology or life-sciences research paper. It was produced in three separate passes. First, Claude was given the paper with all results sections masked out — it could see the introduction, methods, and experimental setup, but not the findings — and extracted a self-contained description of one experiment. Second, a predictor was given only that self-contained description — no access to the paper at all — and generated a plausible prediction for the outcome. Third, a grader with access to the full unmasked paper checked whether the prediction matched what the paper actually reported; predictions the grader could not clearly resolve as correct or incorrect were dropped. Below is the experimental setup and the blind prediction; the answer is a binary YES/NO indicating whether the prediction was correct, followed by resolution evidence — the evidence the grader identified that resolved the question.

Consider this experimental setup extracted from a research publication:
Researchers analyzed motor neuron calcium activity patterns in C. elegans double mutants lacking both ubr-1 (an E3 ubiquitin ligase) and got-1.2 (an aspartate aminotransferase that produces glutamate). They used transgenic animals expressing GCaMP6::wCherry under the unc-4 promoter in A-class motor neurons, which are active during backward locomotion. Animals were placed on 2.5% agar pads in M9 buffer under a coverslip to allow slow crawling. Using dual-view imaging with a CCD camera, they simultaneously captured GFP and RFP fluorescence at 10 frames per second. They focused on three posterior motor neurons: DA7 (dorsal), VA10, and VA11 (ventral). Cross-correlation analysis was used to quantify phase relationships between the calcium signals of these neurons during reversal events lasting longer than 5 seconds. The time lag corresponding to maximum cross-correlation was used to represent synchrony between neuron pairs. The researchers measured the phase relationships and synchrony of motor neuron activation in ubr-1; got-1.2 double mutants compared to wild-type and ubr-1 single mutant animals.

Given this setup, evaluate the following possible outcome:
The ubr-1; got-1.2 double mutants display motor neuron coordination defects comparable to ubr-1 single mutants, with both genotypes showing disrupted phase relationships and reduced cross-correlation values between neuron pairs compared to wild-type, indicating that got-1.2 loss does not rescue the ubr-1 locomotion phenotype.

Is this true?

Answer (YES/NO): NO